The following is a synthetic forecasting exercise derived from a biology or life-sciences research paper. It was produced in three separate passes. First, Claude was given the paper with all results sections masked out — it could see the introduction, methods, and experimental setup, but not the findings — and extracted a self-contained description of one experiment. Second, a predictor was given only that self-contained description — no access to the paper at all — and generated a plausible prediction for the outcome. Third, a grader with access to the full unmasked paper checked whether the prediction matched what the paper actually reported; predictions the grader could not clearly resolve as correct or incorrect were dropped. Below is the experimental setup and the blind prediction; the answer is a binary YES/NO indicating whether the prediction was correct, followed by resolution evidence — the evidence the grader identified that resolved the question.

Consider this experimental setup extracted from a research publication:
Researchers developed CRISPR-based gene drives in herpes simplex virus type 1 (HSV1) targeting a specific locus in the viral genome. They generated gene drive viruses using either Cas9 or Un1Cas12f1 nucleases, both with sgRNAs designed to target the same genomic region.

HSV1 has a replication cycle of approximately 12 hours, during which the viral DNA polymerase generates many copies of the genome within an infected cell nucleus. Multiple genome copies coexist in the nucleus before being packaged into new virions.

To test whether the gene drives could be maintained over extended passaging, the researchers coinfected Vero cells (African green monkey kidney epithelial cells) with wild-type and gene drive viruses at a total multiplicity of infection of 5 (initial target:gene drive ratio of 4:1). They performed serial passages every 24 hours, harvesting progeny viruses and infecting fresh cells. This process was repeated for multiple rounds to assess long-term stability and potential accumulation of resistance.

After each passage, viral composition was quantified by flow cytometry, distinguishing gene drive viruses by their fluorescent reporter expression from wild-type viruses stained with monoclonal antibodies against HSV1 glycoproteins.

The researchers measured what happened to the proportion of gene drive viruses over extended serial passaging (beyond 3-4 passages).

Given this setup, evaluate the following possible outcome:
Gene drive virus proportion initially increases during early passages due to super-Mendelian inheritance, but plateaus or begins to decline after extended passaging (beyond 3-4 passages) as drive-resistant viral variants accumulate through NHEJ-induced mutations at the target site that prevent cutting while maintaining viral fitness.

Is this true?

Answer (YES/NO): NO